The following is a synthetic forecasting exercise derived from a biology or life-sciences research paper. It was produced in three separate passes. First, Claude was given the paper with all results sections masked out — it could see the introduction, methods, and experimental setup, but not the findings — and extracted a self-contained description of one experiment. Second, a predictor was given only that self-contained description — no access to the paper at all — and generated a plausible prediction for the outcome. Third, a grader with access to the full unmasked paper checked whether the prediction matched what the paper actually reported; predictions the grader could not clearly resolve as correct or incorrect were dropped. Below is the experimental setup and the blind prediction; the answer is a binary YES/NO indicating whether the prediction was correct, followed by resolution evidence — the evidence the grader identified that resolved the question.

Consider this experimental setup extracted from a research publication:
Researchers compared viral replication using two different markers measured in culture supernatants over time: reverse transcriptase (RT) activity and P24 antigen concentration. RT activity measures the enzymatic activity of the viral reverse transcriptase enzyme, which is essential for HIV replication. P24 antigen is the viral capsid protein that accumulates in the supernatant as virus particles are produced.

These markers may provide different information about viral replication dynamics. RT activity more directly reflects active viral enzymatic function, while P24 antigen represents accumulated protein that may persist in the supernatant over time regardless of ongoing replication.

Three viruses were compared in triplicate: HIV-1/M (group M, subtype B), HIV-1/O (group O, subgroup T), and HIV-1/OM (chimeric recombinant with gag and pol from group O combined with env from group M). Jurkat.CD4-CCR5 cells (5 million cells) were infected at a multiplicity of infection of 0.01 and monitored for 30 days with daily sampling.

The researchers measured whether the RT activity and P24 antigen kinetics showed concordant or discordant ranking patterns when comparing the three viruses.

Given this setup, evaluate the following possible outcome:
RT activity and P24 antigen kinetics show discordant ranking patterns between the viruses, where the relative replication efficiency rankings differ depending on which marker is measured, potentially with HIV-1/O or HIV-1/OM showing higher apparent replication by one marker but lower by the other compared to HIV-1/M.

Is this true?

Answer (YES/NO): YES